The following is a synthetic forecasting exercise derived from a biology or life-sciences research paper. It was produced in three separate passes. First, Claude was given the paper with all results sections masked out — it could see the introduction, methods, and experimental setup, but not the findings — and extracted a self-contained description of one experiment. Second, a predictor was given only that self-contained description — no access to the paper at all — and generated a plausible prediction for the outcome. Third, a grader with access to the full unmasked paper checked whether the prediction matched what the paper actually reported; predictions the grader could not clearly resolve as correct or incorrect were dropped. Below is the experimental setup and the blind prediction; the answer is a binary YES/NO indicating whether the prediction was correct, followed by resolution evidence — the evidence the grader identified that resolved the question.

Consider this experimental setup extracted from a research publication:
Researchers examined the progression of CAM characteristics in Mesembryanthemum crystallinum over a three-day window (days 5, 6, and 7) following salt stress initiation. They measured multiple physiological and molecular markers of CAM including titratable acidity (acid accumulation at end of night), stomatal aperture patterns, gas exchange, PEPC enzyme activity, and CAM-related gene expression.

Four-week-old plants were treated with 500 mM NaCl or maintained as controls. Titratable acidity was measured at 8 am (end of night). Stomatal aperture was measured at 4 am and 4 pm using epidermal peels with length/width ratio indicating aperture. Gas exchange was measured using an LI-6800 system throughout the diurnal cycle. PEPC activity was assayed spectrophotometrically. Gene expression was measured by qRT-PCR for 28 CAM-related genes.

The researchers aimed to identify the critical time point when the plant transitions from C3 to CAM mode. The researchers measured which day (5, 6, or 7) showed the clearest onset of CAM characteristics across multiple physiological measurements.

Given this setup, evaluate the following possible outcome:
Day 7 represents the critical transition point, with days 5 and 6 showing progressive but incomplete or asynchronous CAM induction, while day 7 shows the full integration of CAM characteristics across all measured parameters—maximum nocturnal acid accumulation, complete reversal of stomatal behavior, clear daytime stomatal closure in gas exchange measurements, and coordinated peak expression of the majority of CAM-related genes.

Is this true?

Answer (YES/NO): NO